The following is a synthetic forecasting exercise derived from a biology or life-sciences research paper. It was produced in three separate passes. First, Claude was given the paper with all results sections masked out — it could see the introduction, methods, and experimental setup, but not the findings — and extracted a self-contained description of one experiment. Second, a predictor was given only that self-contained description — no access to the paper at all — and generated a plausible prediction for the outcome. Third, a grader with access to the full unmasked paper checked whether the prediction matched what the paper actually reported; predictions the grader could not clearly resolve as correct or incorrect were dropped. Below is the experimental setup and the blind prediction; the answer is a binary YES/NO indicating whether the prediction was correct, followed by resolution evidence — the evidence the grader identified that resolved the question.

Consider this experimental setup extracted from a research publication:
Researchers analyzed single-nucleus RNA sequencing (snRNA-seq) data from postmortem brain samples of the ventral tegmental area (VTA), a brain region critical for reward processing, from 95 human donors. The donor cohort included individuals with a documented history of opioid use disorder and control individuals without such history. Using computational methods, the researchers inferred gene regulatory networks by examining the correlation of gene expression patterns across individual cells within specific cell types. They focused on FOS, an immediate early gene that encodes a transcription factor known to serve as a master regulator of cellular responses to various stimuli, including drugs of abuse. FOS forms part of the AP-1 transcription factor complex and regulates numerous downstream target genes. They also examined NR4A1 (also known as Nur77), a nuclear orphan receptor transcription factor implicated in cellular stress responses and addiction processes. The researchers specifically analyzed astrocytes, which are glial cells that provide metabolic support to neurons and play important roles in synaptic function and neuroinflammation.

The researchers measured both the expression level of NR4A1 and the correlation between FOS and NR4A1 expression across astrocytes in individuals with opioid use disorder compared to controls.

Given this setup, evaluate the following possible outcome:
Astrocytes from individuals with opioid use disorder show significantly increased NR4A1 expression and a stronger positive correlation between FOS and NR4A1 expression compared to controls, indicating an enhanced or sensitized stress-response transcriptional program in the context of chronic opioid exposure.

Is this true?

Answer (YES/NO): NO